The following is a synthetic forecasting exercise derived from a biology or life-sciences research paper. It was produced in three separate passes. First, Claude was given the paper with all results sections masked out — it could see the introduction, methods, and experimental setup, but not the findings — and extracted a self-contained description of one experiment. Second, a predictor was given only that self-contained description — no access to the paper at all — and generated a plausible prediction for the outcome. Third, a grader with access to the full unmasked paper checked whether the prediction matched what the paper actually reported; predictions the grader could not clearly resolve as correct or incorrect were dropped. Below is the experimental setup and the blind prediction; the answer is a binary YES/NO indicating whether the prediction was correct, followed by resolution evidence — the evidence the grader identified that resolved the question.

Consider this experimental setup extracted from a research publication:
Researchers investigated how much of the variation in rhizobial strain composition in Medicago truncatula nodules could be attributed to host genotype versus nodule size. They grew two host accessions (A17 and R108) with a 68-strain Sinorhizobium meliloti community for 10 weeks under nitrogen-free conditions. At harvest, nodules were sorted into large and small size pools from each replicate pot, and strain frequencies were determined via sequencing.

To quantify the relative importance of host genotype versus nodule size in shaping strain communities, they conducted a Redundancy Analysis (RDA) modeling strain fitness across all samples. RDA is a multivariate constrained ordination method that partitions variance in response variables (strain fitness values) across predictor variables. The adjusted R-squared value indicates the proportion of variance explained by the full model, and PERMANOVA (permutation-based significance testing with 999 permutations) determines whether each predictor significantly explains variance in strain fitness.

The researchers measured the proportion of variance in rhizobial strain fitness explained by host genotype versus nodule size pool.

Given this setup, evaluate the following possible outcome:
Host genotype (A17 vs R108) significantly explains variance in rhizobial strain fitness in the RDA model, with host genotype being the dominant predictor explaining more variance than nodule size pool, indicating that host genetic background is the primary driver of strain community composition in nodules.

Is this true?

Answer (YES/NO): NO